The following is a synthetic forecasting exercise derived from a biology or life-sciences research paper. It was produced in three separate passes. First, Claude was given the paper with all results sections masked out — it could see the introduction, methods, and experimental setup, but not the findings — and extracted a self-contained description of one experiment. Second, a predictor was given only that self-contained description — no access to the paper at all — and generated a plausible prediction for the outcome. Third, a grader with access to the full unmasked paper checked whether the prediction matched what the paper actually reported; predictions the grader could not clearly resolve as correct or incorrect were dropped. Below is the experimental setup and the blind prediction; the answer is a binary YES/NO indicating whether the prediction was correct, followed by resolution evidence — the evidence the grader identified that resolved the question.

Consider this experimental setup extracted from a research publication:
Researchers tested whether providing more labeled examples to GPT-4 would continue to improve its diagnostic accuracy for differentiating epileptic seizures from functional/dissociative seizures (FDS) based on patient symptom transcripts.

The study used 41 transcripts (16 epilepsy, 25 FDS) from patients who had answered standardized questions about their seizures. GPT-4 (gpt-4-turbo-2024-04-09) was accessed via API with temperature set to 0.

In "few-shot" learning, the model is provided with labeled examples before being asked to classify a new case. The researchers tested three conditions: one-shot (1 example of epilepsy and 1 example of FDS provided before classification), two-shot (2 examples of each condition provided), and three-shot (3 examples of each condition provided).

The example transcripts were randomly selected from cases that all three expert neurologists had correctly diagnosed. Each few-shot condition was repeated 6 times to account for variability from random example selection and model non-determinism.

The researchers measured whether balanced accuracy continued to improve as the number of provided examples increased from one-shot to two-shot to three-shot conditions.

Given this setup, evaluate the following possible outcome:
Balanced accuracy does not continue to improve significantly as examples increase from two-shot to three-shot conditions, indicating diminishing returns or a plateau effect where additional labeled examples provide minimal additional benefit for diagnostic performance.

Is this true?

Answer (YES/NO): YES